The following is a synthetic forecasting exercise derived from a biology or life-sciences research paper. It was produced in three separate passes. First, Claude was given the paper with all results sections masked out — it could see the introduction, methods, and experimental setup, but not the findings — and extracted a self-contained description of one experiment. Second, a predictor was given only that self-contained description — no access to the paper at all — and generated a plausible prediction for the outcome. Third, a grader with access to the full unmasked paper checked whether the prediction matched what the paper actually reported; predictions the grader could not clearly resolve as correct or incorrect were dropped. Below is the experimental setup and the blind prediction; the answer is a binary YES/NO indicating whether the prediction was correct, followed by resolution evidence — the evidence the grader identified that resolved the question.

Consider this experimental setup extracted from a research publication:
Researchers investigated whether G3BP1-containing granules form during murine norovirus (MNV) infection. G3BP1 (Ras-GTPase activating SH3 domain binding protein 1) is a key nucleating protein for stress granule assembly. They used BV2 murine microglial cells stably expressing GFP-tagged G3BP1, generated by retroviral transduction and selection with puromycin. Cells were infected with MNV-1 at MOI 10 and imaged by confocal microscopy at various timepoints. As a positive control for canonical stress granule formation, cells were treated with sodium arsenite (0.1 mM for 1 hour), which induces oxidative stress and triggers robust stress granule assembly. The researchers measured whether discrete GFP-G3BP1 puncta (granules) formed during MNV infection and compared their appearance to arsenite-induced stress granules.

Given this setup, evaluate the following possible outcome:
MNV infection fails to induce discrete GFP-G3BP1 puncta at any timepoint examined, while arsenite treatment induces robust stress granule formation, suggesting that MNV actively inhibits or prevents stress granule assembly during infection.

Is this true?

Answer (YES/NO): NO